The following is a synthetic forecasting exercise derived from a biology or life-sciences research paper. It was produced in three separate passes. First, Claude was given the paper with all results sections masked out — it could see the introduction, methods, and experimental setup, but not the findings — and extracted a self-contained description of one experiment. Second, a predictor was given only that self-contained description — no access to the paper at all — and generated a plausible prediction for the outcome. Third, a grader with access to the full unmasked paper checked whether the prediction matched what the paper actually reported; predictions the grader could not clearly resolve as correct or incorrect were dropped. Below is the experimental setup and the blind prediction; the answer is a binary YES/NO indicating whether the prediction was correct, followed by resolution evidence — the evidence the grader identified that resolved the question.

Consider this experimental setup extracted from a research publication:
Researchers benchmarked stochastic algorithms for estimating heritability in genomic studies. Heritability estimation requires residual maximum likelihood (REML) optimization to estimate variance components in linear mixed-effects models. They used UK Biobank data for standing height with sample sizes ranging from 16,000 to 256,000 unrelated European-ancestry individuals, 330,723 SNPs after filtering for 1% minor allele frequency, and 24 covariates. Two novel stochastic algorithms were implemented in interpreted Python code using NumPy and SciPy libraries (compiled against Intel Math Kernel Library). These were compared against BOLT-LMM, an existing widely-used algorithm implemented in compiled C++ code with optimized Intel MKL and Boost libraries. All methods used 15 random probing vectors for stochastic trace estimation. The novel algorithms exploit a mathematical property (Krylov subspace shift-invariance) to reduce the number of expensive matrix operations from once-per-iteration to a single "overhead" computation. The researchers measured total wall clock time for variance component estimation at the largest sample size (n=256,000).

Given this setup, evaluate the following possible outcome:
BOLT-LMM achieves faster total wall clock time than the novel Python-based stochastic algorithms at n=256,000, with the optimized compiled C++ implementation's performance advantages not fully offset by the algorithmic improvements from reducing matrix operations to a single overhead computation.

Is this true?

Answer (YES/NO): NO